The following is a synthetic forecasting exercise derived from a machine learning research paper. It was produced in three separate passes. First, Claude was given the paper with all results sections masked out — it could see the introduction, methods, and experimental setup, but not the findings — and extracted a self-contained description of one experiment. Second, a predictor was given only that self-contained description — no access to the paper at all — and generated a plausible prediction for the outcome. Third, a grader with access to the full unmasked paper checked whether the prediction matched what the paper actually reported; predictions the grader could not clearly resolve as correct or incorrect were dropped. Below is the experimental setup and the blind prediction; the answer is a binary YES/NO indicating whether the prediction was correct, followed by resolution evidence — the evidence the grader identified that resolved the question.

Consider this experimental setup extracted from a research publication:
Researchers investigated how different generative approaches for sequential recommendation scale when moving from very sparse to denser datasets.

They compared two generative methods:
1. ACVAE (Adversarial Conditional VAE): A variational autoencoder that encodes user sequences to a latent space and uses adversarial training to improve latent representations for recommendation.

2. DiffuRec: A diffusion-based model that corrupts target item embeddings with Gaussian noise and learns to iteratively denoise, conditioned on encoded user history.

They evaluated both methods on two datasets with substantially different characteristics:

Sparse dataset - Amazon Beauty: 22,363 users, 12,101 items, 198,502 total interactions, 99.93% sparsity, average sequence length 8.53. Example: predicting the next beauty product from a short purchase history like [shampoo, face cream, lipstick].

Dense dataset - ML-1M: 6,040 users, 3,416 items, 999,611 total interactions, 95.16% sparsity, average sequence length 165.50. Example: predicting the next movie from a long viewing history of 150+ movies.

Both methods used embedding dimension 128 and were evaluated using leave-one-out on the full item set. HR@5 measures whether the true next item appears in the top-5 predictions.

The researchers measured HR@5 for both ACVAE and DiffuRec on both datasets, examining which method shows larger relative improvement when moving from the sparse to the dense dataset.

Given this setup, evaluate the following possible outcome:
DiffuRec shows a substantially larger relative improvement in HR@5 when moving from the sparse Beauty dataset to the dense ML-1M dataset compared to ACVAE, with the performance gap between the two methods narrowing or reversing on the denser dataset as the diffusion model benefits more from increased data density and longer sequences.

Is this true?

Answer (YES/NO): NO